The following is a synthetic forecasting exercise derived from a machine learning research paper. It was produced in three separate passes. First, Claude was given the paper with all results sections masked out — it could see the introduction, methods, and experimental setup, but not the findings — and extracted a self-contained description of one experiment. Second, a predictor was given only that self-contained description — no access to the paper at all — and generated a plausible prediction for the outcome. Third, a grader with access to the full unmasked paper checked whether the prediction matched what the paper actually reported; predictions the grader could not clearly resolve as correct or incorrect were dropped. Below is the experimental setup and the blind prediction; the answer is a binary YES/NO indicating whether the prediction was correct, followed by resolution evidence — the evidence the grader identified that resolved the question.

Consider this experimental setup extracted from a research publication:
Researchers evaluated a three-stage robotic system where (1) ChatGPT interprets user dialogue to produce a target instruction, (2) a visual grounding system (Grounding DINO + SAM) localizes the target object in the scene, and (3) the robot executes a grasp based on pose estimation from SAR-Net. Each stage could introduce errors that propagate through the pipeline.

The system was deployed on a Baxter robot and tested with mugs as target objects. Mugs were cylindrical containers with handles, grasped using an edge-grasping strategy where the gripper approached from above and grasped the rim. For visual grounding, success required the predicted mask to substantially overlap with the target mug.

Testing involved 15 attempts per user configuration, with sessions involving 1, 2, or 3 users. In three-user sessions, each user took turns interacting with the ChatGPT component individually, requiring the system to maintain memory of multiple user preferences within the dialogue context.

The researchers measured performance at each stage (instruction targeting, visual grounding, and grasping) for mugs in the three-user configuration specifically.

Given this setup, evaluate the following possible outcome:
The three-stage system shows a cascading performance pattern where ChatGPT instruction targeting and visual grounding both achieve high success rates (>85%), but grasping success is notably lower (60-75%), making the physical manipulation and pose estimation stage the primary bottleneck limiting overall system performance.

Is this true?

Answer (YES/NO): NO